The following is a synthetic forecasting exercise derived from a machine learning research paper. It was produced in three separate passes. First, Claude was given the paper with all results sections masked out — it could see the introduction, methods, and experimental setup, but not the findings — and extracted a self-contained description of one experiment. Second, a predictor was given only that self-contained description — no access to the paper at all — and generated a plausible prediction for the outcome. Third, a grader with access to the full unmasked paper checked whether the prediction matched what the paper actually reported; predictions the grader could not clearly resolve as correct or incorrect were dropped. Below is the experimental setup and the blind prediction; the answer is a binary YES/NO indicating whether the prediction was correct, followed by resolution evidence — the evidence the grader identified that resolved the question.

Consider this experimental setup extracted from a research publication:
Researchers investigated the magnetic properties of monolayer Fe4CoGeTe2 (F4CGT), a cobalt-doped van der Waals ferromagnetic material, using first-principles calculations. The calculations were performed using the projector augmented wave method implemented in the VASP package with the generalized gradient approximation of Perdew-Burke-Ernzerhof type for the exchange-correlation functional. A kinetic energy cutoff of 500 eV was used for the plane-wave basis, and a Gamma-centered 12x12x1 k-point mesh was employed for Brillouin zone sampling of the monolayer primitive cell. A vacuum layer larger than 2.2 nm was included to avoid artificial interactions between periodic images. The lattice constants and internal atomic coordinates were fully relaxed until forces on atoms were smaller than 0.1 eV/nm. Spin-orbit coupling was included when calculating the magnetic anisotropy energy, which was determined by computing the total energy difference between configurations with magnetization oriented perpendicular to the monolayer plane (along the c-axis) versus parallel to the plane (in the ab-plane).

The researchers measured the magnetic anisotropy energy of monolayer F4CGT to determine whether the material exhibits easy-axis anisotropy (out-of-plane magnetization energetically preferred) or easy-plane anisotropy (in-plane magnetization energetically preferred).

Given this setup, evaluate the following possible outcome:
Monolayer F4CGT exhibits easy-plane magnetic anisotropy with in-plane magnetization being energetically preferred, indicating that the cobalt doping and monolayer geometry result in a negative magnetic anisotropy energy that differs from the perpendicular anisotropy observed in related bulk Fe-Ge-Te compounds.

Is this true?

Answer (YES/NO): YES